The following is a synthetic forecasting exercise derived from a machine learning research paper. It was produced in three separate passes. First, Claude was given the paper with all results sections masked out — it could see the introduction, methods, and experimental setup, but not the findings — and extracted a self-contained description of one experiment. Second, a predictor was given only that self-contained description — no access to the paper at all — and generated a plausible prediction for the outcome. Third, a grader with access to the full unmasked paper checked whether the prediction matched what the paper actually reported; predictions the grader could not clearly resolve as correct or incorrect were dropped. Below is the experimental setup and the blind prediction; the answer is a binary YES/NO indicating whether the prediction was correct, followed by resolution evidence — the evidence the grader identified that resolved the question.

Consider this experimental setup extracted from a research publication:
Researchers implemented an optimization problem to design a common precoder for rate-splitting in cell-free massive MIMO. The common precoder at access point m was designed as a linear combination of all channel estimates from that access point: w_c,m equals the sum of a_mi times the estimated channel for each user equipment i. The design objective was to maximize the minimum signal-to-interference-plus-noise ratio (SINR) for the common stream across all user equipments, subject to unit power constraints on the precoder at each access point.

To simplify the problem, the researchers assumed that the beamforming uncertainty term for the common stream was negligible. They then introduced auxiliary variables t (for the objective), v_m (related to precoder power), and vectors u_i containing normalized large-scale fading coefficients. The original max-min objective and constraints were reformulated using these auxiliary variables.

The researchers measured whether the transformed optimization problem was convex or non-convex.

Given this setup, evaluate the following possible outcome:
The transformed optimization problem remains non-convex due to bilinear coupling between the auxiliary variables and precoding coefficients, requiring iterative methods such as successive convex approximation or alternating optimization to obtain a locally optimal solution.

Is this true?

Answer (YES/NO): NO